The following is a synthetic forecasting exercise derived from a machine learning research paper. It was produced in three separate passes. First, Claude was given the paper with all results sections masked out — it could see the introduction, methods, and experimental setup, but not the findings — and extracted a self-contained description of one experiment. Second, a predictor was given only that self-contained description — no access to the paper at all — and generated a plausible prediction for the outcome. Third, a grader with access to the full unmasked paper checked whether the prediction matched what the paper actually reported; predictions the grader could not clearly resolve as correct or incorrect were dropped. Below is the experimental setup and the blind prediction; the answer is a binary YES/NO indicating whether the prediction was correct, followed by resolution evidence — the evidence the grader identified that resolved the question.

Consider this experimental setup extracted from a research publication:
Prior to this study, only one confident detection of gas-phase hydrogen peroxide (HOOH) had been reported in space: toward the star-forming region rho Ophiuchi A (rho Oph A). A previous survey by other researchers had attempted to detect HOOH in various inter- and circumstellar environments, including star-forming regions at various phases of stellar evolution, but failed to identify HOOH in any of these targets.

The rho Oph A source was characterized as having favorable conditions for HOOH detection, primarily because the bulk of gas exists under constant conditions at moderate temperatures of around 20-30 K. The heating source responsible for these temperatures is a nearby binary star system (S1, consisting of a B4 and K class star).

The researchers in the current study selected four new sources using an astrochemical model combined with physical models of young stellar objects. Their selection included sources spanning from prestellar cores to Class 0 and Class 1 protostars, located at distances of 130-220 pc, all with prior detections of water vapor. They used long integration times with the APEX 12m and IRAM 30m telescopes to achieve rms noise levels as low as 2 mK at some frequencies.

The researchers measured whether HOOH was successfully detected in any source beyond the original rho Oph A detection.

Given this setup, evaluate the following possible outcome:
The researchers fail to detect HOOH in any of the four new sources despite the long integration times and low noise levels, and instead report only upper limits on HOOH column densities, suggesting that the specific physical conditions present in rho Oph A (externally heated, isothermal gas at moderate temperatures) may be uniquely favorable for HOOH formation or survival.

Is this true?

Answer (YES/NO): YES